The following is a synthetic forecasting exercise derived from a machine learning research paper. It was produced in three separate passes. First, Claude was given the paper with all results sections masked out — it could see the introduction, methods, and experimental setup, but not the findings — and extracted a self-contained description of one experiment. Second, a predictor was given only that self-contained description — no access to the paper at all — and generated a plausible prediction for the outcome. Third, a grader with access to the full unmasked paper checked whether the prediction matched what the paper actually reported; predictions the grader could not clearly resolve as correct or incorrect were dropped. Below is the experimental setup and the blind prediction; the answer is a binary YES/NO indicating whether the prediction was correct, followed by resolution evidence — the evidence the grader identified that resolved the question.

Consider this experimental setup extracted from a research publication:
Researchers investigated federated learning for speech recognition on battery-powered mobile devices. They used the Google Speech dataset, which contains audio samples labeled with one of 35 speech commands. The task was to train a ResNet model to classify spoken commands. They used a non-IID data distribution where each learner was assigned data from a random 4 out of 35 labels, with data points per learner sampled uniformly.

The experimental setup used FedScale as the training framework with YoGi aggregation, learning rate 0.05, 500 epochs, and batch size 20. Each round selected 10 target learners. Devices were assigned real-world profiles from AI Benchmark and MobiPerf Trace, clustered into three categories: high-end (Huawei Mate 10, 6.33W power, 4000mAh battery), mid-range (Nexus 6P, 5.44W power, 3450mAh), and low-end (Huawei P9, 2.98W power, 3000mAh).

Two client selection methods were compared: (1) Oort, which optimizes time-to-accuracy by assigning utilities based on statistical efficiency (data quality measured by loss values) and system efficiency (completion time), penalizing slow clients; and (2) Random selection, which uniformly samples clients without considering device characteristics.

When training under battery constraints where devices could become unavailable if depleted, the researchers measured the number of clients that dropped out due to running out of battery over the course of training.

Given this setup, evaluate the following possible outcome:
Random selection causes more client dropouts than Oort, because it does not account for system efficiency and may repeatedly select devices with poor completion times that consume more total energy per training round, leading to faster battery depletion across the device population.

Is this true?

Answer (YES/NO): NO